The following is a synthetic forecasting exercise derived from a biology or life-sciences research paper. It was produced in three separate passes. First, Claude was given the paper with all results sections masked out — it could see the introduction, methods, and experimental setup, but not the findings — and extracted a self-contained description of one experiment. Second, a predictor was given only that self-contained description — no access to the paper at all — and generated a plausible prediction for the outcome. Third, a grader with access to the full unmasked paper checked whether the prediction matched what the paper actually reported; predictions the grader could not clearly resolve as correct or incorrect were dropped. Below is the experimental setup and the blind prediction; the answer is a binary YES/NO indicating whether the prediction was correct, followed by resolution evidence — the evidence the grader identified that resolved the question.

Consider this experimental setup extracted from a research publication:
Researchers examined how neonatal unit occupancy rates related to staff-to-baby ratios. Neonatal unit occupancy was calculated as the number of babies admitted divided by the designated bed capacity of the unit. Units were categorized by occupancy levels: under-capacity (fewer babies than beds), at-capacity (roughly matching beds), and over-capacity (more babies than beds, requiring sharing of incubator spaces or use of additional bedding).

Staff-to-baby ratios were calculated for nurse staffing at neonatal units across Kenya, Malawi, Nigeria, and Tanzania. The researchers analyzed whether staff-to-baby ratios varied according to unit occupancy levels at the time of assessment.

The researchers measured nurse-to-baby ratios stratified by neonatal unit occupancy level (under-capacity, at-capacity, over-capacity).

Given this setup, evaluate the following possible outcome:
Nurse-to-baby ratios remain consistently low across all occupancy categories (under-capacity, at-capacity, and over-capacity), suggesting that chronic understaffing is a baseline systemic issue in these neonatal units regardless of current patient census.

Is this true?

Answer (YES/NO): NO